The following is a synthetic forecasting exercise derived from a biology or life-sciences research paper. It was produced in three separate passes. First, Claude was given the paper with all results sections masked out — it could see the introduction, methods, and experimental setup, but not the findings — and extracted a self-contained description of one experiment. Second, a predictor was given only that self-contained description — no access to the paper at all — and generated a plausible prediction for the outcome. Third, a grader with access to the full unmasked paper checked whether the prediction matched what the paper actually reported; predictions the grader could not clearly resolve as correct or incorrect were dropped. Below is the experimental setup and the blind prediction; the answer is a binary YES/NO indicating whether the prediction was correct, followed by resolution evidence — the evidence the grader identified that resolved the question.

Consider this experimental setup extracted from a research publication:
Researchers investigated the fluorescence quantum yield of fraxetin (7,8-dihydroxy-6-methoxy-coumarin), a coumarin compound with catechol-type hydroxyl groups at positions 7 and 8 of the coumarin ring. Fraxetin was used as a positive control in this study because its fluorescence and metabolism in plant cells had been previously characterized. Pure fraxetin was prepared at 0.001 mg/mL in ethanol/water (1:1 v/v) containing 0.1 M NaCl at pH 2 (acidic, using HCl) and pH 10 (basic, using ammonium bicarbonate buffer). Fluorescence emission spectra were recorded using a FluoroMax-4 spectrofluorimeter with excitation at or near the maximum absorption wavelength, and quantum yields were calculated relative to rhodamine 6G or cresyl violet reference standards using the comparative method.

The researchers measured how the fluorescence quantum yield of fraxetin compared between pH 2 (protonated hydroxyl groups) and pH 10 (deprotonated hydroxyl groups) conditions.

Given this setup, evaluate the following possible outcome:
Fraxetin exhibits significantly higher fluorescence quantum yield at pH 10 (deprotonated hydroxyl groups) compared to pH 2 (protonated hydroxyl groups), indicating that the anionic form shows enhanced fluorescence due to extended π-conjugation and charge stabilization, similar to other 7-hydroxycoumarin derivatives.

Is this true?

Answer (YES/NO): YES